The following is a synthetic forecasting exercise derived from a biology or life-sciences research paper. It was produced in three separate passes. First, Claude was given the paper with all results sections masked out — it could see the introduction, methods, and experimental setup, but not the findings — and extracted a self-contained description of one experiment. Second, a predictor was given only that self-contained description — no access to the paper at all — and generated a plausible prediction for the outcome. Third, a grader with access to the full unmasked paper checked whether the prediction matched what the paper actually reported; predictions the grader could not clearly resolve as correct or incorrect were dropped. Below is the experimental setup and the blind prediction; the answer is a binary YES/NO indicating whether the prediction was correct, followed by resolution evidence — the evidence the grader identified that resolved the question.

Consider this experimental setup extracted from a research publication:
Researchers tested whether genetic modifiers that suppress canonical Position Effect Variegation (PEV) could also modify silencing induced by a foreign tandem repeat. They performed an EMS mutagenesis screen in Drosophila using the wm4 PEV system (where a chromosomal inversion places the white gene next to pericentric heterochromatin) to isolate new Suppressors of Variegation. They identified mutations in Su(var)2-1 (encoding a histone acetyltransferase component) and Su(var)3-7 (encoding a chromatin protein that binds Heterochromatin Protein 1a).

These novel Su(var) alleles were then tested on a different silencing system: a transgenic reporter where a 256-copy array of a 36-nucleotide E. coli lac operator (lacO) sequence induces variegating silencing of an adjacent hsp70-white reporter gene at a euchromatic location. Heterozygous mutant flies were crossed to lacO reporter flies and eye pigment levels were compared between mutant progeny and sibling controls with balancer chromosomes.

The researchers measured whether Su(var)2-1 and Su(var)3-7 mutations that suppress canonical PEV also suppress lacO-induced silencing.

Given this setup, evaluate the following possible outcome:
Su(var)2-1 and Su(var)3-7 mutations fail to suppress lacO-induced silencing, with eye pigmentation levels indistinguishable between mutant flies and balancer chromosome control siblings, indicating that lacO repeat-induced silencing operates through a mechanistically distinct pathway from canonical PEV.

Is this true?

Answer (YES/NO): NO